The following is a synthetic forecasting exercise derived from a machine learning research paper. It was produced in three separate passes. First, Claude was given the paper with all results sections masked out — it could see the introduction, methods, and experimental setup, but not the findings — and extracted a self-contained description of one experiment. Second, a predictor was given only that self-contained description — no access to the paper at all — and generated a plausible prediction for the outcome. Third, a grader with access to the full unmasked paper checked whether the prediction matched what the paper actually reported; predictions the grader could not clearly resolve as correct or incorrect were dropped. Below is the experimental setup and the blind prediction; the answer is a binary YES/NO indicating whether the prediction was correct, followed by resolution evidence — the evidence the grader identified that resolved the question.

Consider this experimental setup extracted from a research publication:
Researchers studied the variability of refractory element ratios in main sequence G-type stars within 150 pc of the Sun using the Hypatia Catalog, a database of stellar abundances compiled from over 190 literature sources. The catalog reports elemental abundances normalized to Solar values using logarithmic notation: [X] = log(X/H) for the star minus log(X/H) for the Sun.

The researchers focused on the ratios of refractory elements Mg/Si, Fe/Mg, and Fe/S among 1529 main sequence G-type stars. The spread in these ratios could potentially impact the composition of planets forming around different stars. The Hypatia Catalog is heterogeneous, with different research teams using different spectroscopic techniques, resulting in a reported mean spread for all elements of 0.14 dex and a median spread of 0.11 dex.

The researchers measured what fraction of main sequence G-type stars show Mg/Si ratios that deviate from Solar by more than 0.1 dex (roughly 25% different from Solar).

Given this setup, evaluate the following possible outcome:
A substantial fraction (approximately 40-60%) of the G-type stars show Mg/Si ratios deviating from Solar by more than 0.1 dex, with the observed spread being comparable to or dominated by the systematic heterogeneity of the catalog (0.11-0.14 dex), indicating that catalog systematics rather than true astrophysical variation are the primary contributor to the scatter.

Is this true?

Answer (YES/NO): NO